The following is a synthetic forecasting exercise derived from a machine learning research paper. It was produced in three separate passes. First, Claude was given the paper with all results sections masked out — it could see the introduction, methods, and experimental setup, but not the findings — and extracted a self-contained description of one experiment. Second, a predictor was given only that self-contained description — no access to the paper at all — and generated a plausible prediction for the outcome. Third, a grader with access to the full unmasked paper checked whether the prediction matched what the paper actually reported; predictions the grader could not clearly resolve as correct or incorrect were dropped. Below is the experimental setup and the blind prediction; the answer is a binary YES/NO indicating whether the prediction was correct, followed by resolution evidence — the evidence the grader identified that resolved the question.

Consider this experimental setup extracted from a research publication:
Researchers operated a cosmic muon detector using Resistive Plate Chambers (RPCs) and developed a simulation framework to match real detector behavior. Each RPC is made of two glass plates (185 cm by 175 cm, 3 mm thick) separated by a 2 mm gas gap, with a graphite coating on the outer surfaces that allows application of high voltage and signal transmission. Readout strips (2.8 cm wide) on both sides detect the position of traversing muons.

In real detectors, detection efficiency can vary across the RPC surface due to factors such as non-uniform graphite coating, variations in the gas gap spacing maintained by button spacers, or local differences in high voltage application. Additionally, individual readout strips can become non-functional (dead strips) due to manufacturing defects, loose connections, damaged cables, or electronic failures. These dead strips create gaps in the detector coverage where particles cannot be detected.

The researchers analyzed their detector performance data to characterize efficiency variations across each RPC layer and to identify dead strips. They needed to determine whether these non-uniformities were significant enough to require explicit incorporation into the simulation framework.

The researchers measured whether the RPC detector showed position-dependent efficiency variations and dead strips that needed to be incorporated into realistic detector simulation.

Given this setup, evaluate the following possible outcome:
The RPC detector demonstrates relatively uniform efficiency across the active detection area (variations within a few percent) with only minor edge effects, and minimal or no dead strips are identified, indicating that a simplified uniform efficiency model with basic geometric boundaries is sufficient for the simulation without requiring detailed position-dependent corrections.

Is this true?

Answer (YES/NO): NO